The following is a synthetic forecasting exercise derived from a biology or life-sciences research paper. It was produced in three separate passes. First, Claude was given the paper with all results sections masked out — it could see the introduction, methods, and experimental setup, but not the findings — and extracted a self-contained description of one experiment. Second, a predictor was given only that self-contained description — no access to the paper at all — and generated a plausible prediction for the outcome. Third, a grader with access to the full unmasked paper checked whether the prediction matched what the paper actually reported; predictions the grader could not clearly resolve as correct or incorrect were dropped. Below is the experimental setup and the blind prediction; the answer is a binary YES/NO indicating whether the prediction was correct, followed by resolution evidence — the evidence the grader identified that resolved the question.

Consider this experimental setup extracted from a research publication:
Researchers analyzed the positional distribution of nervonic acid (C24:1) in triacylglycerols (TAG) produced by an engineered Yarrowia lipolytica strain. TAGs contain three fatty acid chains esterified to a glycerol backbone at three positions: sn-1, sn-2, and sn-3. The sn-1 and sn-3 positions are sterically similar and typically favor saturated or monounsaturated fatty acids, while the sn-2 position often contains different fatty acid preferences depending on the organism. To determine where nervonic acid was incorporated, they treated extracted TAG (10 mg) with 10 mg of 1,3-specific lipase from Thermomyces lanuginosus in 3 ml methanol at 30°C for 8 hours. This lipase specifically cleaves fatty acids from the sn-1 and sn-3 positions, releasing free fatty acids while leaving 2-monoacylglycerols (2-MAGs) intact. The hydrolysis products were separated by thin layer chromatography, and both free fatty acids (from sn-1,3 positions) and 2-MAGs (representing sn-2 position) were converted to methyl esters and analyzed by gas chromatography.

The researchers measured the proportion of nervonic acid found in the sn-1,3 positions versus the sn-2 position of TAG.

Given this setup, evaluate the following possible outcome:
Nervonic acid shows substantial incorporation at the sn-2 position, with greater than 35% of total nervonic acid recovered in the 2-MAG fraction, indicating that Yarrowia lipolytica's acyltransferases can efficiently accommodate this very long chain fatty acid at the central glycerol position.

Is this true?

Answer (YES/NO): NO